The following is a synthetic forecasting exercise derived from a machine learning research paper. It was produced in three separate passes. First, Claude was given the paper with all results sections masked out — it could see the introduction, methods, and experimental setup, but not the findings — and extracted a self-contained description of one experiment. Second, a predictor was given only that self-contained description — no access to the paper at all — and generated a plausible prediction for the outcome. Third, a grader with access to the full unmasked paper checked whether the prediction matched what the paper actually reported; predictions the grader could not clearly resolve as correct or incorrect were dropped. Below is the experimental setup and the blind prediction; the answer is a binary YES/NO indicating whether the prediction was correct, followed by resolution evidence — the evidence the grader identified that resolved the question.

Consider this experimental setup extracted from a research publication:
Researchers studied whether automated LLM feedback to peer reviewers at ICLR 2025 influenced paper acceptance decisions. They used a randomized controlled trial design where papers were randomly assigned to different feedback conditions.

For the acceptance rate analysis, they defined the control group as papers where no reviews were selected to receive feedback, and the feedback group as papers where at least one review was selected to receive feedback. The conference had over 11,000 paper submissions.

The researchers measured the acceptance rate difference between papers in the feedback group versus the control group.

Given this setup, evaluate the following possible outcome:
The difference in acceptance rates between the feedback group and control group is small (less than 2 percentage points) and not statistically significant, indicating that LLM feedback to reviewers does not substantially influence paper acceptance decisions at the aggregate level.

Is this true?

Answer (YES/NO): YES